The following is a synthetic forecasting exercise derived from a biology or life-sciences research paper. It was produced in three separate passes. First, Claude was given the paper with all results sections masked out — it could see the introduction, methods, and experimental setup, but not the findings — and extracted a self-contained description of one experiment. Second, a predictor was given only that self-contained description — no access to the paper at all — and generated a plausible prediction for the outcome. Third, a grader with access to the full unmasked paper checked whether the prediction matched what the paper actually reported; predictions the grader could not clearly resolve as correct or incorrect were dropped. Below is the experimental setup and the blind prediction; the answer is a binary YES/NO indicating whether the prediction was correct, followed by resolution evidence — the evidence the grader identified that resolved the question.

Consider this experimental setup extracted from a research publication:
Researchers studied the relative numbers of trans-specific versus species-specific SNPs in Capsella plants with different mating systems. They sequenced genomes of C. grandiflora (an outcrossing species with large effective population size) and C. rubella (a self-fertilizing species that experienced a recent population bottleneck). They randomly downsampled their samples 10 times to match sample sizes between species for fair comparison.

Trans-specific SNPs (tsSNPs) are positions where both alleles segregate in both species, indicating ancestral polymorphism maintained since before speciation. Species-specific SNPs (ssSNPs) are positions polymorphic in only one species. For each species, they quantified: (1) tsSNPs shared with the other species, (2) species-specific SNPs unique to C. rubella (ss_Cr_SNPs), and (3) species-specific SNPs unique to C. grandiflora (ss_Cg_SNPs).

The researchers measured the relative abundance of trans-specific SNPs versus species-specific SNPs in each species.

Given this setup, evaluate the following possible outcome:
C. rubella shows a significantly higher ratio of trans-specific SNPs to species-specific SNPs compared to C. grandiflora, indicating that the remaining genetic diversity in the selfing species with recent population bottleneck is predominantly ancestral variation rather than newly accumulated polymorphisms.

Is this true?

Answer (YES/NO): YES